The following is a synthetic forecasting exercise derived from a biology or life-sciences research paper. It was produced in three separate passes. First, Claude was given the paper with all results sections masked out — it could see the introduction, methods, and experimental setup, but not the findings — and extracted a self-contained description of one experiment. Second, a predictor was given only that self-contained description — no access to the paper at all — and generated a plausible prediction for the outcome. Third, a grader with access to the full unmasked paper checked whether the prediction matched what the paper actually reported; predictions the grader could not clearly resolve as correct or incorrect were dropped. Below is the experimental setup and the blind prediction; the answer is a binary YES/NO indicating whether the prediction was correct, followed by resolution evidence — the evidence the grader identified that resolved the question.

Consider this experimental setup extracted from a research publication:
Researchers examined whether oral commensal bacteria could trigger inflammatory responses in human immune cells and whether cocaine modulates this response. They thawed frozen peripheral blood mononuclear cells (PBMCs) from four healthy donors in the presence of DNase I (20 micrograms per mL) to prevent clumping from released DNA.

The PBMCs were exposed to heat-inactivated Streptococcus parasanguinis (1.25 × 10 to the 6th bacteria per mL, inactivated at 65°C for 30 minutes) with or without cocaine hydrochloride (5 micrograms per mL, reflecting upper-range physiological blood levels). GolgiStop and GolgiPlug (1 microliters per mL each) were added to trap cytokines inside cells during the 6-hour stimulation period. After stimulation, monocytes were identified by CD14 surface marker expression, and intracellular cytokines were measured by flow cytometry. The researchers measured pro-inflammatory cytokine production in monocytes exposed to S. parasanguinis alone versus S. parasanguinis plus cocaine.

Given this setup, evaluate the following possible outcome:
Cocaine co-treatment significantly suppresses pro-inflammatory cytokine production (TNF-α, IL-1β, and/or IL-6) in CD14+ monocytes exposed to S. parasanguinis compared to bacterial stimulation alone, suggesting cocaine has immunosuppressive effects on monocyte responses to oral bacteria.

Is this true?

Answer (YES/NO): NO